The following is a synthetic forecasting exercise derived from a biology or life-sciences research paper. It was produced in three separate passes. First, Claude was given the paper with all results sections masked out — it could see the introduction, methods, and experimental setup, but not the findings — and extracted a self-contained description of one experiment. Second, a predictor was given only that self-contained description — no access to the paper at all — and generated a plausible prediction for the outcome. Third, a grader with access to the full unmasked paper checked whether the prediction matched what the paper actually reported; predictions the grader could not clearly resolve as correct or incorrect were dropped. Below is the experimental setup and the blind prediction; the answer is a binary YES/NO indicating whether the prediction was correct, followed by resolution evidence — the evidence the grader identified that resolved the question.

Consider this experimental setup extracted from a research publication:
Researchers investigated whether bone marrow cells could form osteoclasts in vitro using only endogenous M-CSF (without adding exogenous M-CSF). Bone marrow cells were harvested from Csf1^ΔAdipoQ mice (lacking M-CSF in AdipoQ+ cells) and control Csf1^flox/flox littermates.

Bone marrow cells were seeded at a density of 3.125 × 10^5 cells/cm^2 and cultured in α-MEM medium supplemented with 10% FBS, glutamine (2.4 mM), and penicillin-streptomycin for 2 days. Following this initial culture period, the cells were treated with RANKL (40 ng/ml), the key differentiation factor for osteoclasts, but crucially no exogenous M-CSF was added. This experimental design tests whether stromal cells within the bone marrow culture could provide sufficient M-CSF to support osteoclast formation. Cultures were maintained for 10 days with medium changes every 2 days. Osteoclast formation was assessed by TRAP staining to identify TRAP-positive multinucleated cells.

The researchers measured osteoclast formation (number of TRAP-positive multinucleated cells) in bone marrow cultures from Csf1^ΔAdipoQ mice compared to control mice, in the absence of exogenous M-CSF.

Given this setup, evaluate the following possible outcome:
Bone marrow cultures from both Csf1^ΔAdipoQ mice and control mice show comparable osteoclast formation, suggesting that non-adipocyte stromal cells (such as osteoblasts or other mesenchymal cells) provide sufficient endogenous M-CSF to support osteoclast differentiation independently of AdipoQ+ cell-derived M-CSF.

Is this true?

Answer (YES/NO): NO